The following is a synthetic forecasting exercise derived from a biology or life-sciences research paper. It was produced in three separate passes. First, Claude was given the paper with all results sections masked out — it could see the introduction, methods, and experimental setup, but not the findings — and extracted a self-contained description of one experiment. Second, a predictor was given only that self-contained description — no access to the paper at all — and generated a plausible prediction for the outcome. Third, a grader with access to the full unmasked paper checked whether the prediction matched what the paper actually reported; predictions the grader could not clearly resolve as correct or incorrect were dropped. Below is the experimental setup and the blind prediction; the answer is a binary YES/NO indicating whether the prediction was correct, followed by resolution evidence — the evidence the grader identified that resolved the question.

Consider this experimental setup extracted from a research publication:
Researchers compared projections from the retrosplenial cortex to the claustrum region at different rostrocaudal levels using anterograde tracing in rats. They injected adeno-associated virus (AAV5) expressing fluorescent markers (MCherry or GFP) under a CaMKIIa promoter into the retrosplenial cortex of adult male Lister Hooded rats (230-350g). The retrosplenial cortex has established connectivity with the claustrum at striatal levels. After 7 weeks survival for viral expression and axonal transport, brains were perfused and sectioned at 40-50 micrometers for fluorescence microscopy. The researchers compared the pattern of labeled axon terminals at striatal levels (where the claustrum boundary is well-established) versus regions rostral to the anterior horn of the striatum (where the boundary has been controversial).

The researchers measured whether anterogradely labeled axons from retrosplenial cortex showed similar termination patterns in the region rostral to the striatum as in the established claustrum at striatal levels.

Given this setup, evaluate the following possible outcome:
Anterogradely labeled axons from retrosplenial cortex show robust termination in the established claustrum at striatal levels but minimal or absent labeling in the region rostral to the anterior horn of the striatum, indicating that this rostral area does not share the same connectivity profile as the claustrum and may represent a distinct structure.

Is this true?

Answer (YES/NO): NO